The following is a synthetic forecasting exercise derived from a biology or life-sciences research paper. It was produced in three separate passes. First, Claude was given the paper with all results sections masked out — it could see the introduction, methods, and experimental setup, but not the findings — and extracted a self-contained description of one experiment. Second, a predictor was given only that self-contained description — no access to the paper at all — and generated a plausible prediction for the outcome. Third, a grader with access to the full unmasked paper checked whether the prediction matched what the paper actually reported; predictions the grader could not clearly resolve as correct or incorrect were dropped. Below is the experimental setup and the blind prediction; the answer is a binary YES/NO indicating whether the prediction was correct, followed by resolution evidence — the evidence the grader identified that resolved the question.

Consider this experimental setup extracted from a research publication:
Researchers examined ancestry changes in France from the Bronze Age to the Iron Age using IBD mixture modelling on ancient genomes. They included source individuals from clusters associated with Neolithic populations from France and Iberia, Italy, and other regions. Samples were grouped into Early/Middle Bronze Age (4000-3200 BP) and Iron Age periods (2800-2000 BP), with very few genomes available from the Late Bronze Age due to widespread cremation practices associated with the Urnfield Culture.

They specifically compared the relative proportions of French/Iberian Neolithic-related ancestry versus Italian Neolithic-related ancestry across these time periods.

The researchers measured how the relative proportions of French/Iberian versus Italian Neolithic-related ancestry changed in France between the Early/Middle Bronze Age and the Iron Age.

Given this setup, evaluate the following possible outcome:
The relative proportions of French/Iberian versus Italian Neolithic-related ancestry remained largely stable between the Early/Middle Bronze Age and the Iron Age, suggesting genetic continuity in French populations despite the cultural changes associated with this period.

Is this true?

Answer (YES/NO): NO